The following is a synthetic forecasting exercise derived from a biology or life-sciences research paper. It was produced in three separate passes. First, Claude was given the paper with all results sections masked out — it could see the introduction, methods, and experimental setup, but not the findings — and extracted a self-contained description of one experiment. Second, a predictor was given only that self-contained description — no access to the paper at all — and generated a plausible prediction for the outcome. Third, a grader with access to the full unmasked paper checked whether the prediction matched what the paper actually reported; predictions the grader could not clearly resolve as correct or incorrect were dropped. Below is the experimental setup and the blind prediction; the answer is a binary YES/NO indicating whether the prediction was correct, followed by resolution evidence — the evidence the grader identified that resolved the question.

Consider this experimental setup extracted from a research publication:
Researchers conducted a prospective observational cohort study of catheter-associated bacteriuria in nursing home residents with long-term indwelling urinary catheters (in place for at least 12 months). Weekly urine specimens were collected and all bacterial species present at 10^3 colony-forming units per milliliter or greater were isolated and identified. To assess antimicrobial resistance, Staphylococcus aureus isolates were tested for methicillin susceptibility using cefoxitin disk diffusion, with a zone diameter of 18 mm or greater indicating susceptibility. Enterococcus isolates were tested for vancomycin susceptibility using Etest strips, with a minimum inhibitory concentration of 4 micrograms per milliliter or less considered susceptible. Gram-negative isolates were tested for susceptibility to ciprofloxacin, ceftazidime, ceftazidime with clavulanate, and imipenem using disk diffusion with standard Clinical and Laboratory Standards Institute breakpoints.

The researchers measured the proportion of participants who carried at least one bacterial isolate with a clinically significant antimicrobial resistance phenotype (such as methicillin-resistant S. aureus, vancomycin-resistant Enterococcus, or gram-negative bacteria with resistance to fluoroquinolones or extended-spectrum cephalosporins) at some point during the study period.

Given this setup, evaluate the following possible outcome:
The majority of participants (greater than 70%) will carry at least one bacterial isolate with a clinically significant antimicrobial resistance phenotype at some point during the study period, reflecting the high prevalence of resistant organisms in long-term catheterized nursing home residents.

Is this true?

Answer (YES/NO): NO